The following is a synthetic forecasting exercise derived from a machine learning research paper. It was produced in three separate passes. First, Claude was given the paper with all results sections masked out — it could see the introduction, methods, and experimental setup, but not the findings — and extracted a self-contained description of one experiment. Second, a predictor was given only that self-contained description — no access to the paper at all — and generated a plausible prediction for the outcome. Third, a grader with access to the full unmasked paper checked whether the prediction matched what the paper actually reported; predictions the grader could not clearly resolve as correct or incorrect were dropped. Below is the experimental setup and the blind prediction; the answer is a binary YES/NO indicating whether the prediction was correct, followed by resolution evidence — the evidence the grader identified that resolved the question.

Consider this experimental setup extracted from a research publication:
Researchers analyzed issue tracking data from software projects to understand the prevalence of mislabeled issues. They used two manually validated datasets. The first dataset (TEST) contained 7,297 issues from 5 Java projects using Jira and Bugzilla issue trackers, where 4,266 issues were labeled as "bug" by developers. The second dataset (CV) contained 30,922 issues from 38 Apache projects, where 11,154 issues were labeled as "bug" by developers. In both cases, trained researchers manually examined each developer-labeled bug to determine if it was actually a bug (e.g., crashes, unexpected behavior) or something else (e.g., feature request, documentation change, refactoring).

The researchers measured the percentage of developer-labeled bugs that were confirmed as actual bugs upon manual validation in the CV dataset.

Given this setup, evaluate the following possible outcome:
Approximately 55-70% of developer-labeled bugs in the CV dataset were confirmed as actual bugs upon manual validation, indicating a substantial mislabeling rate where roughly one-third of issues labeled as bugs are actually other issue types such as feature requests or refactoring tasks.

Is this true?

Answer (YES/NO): YES